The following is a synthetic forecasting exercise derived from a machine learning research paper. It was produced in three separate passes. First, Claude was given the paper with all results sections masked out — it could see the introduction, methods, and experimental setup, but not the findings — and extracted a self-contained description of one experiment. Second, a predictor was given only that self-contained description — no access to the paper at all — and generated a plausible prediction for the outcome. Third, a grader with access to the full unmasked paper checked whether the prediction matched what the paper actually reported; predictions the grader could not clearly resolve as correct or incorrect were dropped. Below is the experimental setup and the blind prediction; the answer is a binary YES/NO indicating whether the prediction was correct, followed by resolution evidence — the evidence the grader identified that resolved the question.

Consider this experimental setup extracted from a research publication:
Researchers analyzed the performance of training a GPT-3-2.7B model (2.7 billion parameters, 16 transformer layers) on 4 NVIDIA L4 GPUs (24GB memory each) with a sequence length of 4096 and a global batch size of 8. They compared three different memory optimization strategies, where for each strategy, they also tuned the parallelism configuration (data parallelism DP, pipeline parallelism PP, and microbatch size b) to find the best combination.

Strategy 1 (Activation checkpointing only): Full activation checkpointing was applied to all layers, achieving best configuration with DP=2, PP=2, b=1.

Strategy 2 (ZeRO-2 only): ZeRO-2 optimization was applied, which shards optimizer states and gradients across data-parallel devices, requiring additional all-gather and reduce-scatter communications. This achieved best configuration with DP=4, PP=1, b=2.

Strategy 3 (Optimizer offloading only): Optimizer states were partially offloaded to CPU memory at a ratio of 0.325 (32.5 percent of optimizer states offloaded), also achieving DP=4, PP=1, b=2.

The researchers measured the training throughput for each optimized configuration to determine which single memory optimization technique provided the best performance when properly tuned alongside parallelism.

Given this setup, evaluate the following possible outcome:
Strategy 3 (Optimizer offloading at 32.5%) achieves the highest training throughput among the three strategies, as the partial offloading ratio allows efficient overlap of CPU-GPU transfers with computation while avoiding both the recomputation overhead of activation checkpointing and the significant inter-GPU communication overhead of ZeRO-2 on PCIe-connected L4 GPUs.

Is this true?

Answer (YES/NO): NO